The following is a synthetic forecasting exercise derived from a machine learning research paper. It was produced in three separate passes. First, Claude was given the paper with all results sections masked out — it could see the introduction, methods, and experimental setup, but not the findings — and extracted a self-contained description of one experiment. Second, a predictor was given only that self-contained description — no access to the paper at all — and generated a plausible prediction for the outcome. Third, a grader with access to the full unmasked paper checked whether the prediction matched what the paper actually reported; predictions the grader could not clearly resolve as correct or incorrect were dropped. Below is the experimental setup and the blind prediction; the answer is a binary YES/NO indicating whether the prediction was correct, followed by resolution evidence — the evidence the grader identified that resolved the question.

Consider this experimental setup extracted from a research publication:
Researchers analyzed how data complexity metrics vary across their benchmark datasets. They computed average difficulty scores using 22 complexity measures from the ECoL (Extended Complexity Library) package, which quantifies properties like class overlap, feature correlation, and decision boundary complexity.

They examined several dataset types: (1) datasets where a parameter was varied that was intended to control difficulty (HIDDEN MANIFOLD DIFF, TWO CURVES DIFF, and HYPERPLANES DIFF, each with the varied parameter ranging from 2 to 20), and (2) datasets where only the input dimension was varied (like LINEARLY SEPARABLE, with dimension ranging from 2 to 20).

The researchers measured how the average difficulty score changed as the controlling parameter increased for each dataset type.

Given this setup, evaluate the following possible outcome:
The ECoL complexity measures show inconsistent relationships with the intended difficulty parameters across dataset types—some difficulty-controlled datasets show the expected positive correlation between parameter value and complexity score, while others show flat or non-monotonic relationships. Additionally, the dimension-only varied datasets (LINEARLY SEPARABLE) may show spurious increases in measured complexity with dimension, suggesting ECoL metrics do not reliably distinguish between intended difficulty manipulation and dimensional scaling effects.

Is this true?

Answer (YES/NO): NO